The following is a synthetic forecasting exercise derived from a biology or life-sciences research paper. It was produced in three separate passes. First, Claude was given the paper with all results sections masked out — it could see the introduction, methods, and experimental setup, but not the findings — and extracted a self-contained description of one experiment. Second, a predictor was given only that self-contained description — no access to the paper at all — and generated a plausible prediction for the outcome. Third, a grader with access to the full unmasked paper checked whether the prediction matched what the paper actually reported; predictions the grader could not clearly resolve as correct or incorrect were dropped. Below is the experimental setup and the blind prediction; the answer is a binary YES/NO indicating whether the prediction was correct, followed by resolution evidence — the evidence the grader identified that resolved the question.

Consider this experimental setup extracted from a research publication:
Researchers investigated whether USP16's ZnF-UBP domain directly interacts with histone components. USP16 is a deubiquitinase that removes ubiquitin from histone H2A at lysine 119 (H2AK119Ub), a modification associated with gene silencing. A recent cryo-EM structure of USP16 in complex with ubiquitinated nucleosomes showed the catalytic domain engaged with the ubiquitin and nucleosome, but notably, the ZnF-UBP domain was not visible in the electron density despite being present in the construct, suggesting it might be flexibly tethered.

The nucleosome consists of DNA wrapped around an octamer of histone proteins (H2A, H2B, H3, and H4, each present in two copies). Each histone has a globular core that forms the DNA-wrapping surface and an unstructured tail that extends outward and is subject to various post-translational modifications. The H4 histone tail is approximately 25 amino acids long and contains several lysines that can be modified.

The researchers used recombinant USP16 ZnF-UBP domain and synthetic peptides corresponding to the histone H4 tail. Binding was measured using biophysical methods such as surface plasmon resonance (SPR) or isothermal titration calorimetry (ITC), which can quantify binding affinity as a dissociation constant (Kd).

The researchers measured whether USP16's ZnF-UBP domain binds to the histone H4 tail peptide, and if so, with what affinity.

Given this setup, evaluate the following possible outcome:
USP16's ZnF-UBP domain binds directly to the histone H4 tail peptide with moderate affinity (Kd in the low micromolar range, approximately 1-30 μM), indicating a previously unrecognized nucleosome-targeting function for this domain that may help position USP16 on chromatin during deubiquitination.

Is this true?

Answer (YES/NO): NO